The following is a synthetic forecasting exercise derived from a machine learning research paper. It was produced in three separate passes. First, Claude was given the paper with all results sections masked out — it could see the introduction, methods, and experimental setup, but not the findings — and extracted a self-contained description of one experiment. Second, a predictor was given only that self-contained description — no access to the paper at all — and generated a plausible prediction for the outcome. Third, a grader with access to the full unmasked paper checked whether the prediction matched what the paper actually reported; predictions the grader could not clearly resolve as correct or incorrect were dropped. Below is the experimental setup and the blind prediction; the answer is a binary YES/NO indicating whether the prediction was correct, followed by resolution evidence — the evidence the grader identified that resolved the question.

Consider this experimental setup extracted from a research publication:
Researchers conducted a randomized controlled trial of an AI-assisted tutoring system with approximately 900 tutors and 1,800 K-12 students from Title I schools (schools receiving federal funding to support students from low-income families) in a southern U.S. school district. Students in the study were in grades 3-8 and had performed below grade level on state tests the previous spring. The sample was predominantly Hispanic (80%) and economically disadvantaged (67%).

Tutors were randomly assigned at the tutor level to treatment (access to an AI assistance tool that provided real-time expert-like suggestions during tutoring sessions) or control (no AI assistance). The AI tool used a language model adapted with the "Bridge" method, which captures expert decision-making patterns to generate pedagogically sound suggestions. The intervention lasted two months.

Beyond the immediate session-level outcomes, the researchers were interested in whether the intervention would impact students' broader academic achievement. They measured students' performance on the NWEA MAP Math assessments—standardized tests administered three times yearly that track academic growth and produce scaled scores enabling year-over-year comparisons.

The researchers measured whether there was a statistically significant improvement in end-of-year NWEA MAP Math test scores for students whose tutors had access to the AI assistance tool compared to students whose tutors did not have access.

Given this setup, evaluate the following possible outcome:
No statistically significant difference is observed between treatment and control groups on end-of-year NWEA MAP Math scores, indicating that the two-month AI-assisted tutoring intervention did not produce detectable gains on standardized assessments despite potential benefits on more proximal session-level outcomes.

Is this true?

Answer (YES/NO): YES